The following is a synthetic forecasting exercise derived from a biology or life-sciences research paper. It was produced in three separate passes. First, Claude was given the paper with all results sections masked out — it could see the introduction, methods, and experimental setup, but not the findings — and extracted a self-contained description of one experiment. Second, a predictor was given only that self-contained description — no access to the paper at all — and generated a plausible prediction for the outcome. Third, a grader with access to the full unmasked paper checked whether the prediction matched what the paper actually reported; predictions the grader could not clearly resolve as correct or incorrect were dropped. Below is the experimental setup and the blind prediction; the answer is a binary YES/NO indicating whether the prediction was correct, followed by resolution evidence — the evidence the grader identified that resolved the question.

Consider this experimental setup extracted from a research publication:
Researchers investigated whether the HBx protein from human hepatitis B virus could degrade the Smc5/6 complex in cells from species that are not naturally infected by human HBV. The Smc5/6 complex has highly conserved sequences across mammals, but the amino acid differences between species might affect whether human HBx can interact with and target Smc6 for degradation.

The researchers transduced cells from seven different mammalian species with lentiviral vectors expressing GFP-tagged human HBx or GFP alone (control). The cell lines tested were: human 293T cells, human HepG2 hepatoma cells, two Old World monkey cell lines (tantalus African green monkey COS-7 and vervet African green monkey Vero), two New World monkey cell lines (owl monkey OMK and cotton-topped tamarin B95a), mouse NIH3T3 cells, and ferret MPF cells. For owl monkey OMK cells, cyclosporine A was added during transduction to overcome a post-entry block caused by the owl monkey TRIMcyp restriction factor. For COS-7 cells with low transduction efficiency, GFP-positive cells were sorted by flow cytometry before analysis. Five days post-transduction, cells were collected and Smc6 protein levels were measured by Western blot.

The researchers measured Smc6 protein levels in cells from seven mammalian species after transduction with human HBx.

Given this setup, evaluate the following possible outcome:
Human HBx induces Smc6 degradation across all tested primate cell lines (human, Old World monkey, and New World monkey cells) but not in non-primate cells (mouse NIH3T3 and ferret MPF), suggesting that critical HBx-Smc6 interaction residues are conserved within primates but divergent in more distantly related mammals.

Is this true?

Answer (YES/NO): NO